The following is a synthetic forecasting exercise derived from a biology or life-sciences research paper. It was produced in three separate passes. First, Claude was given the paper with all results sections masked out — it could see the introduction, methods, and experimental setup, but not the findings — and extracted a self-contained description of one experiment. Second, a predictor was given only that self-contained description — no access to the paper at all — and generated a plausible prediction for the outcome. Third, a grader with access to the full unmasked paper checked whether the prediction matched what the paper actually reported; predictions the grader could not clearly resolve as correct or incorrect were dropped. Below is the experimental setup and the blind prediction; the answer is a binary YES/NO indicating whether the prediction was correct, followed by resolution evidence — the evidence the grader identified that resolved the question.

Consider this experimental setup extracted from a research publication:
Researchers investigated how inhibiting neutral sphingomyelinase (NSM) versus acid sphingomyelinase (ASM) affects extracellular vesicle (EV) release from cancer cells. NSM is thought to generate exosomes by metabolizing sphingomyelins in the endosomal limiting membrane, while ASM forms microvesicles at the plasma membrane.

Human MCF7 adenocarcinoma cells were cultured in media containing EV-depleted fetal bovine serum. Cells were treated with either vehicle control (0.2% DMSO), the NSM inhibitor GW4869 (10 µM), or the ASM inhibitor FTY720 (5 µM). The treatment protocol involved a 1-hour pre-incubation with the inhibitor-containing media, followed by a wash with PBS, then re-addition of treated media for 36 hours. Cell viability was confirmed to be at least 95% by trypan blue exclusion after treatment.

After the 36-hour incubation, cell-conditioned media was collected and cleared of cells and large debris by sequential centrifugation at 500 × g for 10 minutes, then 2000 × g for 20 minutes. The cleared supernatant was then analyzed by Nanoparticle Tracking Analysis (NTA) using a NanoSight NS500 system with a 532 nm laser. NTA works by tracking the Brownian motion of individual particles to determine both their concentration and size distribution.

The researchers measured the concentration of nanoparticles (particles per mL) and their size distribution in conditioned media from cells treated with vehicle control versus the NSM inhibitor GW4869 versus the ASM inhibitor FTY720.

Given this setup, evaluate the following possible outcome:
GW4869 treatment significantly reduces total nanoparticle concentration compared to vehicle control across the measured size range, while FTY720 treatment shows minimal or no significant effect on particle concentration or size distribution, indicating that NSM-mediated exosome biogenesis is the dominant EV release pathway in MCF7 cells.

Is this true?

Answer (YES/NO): NO